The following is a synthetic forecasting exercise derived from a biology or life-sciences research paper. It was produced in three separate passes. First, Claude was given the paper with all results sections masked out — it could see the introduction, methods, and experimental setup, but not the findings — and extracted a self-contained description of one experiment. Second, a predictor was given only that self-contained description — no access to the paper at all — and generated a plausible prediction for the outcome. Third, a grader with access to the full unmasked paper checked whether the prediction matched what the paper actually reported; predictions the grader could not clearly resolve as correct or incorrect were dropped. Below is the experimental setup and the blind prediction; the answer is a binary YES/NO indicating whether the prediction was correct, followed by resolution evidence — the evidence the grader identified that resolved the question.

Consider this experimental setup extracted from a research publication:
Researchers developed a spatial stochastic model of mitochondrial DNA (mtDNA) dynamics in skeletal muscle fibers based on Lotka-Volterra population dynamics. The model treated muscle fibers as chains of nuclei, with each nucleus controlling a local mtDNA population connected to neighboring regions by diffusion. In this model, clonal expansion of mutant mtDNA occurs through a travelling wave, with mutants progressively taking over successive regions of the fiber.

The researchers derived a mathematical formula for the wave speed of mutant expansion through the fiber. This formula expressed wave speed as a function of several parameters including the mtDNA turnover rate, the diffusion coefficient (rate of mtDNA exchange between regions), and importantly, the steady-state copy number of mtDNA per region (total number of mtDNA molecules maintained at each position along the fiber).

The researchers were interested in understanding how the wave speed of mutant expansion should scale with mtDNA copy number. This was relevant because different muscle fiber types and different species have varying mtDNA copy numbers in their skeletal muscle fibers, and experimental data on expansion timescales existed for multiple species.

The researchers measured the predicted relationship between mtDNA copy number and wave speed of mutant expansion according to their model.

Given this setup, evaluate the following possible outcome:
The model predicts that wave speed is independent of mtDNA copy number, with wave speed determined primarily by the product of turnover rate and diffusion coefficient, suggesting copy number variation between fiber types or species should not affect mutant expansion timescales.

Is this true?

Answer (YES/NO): NO